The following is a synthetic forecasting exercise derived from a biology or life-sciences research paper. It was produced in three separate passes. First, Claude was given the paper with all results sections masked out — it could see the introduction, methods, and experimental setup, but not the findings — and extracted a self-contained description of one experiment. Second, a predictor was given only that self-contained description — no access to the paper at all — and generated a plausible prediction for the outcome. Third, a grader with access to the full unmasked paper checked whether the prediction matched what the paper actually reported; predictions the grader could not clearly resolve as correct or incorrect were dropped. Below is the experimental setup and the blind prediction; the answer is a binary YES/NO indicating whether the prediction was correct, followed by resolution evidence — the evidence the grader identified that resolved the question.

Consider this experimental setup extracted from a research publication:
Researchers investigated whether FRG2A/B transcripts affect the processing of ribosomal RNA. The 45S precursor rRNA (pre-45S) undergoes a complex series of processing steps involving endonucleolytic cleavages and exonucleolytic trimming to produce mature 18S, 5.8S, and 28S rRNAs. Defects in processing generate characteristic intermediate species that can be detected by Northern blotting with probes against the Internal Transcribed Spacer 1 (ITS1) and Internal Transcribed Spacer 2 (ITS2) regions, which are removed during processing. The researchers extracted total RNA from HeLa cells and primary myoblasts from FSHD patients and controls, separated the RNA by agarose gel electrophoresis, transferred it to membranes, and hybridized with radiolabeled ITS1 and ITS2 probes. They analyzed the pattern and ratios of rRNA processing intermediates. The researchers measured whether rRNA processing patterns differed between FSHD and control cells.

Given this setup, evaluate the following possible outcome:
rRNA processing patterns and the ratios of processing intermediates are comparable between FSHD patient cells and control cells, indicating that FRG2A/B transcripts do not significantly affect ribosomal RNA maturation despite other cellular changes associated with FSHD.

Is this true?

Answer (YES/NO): YES